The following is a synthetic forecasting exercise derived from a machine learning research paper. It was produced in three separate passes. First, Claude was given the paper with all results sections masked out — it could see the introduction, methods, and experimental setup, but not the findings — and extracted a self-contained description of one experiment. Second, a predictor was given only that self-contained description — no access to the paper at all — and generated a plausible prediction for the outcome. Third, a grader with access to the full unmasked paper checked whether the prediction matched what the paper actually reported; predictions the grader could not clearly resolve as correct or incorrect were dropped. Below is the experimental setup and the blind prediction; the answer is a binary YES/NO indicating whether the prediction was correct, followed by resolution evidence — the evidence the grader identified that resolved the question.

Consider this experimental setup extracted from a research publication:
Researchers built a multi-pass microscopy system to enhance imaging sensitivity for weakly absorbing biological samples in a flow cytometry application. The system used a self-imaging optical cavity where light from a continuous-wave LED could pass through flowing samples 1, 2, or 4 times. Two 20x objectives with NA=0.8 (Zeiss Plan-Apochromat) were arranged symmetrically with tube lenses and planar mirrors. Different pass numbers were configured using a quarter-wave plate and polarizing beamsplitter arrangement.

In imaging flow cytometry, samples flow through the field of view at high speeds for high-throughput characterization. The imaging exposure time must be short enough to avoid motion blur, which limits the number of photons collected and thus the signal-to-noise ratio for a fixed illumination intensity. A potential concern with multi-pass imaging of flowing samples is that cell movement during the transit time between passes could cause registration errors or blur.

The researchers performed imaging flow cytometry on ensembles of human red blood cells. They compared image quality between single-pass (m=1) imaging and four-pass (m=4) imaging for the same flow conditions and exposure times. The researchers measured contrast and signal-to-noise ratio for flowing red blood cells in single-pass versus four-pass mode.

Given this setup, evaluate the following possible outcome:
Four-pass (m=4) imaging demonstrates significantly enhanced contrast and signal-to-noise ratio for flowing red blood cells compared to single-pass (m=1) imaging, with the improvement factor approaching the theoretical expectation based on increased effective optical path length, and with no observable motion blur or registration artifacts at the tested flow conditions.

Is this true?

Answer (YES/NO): YES